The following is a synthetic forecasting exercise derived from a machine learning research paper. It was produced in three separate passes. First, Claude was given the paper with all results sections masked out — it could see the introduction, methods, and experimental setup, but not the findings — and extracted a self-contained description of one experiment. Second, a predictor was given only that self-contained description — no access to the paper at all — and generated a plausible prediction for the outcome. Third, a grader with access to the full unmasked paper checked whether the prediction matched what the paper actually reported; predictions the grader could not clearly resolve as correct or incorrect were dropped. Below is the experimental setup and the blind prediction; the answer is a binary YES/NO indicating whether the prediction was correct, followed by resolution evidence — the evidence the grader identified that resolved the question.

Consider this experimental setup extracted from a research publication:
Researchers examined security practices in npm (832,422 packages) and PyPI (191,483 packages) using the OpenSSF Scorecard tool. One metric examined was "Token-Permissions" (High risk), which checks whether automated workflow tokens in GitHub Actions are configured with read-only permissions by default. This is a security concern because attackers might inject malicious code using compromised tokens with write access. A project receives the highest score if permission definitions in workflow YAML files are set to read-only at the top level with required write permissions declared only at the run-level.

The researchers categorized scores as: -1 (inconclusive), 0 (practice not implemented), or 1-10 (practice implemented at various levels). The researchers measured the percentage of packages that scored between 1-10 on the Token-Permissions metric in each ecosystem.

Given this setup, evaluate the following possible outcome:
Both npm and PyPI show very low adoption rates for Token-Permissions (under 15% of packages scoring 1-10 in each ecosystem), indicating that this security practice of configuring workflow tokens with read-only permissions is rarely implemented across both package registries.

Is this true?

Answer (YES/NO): NO